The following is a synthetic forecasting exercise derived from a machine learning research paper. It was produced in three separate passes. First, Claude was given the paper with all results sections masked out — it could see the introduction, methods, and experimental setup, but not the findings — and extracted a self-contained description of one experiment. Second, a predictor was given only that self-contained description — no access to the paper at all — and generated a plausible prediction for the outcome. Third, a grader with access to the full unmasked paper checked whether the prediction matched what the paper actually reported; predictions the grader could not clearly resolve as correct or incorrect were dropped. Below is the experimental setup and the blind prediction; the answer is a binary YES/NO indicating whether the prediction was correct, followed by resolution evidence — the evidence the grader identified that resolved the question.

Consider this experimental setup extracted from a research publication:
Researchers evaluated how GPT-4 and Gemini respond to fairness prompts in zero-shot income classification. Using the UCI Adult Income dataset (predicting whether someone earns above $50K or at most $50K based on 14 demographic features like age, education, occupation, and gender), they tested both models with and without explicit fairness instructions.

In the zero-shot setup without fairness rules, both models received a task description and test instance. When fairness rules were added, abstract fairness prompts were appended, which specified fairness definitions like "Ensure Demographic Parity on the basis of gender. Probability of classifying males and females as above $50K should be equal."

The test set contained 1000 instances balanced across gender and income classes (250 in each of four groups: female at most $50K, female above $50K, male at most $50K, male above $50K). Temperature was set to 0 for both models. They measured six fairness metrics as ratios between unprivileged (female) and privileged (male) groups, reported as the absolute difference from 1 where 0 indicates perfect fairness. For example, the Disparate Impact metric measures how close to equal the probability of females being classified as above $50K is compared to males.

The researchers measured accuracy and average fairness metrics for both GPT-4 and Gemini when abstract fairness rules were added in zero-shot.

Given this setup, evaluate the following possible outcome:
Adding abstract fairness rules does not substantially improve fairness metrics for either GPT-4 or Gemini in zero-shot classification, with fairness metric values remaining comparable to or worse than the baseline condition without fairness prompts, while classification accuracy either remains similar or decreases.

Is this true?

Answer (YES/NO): NO